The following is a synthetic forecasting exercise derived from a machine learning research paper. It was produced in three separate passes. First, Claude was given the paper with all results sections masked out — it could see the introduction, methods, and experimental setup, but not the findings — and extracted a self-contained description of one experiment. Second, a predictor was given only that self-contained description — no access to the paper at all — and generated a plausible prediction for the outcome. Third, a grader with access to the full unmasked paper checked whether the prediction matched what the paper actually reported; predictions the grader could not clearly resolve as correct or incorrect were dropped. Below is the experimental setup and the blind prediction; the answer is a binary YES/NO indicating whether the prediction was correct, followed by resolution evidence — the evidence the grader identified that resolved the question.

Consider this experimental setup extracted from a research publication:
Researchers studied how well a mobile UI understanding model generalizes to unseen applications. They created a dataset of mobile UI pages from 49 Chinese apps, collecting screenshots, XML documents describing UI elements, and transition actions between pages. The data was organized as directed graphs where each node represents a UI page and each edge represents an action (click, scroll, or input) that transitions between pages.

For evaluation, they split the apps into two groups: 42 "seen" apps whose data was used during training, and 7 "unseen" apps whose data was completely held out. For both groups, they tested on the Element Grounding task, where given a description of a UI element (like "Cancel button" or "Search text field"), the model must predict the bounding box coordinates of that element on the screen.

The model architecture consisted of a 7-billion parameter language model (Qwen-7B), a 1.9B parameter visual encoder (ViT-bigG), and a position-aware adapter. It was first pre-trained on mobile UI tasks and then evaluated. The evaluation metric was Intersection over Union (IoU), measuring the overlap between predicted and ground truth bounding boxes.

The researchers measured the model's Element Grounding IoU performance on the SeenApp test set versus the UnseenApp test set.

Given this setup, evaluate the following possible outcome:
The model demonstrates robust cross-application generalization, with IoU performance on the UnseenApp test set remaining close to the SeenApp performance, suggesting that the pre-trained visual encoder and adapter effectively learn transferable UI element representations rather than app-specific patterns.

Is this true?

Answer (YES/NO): NO